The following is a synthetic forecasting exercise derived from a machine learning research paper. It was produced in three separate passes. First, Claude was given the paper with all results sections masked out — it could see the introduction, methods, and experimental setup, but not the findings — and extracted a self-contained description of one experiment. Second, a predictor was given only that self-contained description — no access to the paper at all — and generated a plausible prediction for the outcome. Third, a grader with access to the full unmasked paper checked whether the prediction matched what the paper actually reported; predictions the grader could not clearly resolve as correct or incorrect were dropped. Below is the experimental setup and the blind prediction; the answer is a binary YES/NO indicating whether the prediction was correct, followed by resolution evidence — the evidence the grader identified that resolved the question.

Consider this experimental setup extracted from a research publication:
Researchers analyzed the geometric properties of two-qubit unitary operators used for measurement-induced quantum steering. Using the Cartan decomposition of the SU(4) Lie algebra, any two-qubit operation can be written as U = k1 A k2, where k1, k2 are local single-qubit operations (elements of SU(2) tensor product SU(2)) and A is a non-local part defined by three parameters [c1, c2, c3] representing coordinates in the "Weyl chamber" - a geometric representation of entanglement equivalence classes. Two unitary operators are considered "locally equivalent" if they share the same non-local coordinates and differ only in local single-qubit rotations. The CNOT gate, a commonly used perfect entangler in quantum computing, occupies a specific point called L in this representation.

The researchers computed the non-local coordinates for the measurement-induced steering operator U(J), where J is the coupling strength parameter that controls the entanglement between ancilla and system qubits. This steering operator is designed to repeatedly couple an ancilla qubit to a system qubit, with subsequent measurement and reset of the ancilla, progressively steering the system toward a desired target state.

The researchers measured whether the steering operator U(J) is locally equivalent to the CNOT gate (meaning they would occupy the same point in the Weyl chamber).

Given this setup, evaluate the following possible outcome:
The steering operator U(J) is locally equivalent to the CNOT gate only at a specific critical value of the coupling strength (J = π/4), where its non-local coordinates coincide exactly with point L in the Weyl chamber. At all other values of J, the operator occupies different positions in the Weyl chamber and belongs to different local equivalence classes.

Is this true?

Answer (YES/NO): NO